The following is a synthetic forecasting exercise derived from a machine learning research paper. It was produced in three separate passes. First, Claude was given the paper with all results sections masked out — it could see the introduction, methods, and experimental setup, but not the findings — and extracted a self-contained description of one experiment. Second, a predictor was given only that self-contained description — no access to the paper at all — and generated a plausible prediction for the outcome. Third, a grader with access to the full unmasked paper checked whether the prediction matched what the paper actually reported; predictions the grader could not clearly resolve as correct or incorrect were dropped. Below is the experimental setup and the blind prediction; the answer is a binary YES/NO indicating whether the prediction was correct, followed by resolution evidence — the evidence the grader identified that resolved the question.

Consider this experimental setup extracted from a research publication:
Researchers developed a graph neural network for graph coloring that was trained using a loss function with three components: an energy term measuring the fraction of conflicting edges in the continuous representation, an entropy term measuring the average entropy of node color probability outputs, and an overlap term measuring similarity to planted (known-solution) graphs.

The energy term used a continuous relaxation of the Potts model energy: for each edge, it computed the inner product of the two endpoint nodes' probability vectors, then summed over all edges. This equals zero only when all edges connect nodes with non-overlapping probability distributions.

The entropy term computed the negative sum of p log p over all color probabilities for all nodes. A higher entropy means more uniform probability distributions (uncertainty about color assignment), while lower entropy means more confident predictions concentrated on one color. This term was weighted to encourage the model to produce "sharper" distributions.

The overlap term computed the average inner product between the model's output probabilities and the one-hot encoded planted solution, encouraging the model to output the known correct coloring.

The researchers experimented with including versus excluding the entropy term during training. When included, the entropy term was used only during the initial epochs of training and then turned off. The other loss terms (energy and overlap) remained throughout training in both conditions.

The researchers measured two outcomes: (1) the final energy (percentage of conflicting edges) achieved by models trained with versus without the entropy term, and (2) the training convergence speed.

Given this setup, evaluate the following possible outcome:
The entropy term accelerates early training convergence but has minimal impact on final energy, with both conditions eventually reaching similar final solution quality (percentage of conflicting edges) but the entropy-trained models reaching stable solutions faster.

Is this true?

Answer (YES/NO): YES